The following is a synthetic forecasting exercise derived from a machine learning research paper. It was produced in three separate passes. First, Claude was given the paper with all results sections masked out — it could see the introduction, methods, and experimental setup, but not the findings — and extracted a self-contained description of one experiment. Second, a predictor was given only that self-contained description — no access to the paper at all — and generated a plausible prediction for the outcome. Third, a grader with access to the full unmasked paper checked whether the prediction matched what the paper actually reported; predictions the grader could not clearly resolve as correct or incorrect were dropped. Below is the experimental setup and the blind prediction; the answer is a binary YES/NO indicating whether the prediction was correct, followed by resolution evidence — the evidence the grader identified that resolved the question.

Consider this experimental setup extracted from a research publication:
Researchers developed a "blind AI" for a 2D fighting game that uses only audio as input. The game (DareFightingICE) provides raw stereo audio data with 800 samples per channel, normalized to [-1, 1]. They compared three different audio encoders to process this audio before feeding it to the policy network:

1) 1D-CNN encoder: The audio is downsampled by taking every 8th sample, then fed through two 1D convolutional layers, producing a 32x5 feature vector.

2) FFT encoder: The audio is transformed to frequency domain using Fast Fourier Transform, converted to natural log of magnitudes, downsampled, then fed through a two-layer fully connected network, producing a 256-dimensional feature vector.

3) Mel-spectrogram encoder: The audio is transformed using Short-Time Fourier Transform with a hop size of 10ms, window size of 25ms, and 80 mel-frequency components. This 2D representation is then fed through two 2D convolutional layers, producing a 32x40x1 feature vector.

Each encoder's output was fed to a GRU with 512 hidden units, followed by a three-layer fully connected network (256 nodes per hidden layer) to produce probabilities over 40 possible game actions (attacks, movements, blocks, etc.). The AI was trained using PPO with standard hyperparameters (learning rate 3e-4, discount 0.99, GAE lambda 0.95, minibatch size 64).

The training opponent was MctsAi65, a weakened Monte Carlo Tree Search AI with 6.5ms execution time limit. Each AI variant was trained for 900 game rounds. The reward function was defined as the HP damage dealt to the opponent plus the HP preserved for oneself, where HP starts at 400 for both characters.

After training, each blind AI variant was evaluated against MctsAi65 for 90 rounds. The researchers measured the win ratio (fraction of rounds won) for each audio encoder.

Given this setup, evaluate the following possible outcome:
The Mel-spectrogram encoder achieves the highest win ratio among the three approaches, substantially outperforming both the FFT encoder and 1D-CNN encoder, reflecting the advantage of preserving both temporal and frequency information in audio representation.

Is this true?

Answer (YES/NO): YES